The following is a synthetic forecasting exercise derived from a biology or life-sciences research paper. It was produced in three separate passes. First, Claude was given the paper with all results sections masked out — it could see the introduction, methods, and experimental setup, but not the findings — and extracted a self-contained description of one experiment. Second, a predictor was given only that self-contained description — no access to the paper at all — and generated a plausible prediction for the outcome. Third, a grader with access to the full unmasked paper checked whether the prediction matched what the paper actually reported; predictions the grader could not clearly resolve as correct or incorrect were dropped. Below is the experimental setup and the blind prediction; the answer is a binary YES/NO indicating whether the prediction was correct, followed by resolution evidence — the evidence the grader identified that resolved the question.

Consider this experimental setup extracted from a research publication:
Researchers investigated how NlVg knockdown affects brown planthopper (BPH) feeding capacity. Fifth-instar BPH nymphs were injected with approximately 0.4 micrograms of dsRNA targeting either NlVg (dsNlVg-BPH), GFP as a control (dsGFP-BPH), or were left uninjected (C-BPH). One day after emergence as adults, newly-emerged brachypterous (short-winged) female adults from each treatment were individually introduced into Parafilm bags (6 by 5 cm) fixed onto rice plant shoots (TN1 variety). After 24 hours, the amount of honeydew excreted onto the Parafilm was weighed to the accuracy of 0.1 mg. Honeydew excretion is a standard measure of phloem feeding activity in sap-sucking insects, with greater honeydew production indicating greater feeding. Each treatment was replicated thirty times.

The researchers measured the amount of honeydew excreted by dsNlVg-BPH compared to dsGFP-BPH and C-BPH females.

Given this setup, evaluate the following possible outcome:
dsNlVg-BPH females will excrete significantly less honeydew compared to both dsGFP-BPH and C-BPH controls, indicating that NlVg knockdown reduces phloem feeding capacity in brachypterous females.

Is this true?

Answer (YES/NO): YES